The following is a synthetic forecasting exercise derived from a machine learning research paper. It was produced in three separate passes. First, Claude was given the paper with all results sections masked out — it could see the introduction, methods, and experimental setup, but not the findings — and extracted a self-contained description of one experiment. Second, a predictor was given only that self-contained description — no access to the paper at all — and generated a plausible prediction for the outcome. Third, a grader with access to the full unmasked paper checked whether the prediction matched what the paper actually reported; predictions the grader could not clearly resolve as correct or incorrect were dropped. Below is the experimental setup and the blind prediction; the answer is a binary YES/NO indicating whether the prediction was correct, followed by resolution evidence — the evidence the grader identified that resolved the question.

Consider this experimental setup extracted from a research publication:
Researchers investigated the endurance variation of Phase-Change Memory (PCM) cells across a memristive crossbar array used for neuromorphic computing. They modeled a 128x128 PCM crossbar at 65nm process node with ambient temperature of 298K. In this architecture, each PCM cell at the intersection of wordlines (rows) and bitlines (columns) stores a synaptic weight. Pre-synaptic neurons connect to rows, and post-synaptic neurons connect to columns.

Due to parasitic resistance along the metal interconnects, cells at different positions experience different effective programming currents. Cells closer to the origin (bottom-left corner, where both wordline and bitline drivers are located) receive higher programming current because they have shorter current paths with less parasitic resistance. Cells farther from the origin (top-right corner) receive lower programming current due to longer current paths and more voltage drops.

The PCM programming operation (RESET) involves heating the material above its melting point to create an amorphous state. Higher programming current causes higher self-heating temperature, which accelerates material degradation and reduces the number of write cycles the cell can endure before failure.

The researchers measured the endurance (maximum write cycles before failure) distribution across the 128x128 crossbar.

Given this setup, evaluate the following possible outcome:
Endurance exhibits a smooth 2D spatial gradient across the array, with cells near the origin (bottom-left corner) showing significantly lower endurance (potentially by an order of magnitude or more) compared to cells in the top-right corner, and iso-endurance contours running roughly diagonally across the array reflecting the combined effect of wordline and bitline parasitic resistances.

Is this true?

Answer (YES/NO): YES